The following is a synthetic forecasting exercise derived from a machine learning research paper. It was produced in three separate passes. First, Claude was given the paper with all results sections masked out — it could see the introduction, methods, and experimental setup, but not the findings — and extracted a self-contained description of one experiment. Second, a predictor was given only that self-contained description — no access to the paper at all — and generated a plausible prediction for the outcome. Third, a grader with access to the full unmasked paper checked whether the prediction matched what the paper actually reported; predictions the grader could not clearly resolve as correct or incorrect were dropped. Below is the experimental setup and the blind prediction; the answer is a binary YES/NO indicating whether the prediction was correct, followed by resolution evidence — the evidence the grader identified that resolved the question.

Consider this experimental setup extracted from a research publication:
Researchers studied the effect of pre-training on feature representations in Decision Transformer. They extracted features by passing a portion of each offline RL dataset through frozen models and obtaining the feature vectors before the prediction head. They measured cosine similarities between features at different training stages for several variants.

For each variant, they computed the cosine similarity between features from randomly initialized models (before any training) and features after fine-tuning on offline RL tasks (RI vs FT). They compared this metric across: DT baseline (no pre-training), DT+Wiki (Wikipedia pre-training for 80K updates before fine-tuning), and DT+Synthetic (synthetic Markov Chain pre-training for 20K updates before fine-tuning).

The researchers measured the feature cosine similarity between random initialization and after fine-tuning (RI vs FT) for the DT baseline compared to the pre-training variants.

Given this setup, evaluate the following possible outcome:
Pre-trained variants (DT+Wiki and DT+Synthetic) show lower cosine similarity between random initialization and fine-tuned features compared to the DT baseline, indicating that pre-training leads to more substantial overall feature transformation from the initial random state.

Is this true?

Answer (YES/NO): YES